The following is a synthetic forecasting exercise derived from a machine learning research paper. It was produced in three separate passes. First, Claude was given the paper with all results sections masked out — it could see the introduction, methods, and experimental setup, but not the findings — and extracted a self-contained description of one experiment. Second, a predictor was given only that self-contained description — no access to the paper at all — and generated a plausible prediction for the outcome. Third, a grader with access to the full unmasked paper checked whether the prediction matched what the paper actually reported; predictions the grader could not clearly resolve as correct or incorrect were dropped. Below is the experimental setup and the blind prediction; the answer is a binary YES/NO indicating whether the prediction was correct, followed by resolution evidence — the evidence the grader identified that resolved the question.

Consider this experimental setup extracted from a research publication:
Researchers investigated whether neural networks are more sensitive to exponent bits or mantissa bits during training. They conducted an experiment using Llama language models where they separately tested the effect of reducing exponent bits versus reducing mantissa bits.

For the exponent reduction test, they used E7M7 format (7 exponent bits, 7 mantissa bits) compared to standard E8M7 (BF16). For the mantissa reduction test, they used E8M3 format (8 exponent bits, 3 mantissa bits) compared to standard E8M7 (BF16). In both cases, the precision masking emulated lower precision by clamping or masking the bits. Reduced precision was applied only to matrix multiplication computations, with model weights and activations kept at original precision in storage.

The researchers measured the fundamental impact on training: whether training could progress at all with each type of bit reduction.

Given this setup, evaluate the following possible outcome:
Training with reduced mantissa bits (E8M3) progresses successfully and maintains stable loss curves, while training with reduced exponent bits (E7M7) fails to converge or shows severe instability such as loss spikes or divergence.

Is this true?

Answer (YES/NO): NO